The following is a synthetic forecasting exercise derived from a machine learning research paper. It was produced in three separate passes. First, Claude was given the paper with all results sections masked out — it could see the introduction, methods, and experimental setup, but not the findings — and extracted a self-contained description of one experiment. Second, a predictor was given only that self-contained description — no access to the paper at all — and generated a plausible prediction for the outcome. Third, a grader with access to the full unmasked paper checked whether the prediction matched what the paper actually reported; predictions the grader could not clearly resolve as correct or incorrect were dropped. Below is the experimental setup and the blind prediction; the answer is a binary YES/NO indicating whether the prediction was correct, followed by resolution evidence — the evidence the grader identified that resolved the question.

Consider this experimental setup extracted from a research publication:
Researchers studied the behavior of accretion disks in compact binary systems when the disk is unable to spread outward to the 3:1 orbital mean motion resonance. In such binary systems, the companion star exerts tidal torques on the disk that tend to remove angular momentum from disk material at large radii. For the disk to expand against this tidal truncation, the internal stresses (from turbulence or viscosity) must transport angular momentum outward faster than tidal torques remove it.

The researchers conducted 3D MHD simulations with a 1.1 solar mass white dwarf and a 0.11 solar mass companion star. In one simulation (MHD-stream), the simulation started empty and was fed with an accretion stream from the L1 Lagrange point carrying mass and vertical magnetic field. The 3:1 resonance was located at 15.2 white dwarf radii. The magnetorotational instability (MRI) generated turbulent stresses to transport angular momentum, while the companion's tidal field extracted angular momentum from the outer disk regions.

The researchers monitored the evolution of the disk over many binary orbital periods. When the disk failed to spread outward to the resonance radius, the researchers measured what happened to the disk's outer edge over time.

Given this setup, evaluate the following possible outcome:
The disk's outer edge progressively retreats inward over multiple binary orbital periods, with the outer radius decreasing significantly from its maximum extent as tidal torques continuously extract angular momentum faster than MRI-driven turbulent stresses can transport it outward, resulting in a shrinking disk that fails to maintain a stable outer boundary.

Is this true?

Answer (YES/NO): NO